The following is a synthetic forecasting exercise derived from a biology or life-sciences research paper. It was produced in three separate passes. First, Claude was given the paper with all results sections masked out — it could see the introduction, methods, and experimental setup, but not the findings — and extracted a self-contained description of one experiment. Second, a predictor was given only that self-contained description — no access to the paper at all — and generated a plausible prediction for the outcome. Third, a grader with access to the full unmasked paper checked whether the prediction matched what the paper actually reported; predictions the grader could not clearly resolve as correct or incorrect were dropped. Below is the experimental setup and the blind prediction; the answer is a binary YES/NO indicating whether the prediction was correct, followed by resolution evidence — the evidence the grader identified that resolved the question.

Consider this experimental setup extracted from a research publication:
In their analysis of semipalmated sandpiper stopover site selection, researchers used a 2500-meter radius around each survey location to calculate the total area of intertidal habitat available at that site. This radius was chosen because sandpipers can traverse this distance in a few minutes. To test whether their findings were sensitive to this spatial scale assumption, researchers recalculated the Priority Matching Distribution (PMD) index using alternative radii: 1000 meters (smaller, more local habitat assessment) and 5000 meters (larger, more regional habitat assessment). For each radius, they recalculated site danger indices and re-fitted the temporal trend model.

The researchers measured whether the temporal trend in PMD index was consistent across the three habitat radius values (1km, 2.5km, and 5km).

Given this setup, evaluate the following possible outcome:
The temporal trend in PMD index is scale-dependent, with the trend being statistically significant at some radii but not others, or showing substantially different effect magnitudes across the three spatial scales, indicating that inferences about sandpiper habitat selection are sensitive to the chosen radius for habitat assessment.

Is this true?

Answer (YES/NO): NO